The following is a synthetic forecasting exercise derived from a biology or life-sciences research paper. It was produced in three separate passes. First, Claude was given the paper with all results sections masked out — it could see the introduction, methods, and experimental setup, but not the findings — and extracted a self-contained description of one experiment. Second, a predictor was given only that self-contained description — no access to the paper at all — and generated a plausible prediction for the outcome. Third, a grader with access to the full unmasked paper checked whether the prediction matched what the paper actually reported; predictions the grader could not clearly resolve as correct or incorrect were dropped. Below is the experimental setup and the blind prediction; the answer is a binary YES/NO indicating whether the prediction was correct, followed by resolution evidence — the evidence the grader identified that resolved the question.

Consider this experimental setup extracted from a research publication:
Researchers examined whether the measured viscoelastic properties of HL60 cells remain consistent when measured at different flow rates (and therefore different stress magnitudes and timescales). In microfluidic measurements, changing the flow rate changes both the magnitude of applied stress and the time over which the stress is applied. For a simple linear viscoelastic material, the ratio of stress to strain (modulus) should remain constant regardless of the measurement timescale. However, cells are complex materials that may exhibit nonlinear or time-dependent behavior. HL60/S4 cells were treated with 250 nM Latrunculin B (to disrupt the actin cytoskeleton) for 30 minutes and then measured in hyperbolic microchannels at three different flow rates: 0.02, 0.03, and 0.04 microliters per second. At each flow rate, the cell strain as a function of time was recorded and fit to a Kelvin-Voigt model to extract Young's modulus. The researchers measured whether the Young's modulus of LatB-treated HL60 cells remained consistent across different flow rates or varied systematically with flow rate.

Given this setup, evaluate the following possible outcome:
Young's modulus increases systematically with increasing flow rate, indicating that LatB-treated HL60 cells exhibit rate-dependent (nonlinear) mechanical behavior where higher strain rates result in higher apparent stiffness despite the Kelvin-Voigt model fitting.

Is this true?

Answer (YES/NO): YES